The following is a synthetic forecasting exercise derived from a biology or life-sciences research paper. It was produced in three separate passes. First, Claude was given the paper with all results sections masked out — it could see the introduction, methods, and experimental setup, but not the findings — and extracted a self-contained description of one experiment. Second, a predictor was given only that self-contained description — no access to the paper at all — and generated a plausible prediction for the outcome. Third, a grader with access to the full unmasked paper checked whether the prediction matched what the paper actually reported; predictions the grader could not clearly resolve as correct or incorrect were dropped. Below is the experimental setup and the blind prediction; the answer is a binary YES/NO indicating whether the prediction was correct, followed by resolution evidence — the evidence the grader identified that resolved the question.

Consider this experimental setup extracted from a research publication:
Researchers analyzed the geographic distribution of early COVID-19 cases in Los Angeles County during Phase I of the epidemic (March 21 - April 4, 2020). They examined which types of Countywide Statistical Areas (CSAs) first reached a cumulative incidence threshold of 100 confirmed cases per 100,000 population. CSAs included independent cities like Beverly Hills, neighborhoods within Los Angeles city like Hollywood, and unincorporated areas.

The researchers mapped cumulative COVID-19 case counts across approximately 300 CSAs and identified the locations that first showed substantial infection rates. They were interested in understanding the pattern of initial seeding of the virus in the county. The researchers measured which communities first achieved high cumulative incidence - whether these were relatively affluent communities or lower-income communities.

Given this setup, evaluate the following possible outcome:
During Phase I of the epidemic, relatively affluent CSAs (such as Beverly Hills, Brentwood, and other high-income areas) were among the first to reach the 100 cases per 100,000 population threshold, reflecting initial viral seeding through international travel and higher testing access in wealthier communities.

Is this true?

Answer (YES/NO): YES